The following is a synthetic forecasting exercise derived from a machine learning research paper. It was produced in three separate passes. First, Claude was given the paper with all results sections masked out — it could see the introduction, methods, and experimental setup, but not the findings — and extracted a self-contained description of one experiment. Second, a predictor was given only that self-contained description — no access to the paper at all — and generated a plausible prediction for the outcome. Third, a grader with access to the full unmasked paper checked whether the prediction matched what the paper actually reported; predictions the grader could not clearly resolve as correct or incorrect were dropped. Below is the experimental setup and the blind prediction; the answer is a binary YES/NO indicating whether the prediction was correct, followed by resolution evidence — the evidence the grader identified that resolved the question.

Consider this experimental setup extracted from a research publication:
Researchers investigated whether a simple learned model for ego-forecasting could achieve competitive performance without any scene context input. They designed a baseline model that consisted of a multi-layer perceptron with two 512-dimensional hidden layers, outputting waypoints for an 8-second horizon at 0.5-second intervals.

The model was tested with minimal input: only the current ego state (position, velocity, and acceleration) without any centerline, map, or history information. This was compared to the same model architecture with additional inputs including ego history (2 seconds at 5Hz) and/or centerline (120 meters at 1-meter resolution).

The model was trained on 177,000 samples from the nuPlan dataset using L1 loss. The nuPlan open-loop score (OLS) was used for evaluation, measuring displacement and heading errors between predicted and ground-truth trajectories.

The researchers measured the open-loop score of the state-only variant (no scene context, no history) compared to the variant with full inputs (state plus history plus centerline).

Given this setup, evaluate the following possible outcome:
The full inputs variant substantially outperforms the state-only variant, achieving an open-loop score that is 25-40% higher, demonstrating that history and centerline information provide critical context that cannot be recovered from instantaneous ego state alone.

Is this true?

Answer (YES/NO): NO